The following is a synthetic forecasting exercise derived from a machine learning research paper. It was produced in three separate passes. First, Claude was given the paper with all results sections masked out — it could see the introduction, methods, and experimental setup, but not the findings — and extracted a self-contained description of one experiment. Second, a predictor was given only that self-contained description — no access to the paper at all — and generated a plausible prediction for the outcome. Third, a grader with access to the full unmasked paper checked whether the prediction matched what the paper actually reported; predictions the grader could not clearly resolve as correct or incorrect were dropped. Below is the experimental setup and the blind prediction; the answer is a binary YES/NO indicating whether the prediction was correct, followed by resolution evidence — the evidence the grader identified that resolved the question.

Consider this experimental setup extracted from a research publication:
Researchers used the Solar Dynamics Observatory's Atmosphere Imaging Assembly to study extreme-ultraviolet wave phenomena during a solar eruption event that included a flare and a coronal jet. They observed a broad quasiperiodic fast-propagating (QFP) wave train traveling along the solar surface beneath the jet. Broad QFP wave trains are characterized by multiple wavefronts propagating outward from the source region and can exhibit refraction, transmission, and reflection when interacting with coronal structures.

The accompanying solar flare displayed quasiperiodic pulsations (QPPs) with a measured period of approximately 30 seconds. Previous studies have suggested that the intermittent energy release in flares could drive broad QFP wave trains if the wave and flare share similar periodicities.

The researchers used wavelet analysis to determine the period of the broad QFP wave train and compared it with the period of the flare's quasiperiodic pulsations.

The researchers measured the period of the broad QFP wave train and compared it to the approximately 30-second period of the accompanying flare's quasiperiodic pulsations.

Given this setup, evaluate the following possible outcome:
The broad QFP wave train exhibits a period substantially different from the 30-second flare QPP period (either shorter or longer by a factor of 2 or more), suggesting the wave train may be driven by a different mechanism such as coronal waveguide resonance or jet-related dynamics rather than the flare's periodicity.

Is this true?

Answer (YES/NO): YES